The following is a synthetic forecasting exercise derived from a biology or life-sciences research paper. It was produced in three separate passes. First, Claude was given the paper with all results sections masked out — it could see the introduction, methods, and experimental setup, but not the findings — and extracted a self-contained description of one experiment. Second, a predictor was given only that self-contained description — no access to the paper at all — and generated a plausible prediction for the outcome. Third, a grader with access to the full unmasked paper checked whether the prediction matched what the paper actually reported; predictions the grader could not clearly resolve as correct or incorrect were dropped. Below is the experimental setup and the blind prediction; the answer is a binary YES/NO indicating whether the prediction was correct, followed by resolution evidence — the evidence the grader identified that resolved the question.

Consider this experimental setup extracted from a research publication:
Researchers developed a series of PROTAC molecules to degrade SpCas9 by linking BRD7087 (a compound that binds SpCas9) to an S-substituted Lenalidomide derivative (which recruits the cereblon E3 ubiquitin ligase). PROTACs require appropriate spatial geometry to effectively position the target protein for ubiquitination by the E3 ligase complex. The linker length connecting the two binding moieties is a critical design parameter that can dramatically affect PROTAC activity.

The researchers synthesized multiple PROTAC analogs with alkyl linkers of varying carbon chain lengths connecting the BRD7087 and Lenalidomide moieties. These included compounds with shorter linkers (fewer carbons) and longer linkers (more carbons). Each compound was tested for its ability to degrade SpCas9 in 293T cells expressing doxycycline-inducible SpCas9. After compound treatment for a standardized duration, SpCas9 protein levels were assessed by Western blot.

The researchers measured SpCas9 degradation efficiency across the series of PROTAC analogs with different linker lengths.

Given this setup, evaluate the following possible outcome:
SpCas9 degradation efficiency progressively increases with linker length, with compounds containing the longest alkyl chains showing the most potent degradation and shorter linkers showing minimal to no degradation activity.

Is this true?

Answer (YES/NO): NO